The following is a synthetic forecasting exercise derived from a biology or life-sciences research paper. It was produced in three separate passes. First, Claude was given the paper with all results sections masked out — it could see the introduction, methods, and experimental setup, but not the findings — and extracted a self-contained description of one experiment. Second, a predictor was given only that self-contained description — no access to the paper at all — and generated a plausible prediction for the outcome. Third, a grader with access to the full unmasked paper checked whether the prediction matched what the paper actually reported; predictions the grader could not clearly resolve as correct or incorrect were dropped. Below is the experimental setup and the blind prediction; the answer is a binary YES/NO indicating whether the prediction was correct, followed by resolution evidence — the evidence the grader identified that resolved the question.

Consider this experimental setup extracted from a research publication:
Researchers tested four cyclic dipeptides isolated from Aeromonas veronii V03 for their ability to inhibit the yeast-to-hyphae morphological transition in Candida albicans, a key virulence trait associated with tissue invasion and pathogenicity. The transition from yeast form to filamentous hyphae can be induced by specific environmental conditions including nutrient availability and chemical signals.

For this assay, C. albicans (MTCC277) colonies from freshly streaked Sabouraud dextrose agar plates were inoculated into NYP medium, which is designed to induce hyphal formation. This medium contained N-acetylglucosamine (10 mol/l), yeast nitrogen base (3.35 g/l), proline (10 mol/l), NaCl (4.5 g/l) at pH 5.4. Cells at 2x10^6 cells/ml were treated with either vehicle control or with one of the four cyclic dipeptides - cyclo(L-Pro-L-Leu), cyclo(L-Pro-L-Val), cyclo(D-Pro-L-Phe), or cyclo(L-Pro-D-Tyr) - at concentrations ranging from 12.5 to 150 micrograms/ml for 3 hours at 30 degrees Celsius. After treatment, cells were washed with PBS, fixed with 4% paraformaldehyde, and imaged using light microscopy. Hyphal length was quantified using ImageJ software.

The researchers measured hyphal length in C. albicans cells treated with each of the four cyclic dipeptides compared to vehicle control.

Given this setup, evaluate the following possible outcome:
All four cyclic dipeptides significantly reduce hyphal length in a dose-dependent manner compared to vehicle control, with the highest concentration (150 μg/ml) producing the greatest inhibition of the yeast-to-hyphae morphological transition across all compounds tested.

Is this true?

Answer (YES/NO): YES